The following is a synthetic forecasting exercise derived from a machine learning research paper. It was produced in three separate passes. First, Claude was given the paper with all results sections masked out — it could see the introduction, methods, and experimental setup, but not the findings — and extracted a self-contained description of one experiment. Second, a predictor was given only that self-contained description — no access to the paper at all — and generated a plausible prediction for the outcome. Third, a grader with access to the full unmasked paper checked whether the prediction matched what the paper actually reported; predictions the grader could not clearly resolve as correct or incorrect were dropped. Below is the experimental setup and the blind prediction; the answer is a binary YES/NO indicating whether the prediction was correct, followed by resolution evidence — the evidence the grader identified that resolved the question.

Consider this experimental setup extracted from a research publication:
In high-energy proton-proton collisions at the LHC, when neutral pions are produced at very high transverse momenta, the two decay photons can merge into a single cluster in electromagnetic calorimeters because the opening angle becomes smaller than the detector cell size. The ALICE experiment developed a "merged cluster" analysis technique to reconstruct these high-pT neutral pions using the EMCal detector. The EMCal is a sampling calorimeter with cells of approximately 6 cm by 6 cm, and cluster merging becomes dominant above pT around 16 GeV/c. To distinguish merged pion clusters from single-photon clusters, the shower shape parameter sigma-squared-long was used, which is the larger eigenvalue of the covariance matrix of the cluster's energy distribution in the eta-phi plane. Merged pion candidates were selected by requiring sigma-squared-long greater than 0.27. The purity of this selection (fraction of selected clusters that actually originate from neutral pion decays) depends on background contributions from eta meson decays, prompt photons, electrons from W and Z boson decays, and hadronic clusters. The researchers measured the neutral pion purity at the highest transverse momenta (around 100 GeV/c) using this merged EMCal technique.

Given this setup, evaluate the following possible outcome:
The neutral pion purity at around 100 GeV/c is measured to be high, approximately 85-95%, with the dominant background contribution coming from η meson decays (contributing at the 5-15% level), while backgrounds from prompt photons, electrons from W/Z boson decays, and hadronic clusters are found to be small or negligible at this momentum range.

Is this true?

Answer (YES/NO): NO